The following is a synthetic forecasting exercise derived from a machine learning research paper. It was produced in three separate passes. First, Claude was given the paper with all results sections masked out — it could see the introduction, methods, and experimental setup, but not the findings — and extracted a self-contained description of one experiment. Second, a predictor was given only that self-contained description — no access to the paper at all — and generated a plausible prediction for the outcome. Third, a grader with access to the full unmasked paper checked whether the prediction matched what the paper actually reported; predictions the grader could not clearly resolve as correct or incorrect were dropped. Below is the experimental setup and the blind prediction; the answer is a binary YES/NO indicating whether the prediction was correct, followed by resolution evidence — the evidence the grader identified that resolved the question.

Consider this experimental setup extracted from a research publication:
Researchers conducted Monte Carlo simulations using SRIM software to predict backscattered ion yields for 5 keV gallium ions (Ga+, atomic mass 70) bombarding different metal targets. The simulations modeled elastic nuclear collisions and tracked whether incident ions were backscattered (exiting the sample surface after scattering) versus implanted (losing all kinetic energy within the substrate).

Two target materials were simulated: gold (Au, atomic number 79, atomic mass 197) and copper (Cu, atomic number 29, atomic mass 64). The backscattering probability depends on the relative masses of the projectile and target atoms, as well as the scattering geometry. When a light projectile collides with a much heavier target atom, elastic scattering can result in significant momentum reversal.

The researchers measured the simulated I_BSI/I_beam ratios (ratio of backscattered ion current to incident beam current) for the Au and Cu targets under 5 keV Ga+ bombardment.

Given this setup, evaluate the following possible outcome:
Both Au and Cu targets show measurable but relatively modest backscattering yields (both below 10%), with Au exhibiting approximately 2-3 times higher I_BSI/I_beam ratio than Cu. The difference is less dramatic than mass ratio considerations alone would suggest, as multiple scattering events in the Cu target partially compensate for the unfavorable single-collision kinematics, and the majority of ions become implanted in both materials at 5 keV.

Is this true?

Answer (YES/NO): NO